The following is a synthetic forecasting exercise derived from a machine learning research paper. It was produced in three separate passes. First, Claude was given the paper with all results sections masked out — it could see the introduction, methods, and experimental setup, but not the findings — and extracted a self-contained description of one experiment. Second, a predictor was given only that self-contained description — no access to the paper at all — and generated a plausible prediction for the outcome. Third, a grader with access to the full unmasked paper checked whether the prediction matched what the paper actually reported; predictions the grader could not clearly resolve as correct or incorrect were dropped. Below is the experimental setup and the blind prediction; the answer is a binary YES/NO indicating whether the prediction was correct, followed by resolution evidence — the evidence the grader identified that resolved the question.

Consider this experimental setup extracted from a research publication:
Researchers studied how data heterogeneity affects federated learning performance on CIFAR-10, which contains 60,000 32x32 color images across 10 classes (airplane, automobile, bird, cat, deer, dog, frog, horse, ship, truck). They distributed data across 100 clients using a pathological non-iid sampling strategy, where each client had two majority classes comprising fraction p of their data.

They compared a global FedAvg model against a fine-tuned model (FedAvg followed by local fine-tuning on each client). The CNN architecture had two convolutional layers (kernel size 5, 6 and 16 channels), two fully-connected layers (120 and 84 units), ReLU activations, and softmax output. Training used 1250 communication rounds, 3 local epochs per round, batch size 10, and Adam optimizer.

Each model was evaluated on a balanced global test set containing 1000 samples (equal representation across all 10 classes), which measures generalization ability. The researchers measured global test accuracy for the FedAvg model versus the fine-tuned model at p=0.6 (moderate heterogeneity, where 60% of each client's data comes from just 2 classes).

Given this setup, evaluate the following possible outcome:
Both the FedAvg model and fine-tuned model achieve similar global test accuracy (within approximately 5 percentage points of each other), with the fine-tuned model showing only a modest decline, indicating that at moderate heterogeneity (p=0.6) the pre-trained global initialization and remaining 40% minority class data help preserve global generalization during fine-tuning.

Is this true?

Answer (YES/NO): YES